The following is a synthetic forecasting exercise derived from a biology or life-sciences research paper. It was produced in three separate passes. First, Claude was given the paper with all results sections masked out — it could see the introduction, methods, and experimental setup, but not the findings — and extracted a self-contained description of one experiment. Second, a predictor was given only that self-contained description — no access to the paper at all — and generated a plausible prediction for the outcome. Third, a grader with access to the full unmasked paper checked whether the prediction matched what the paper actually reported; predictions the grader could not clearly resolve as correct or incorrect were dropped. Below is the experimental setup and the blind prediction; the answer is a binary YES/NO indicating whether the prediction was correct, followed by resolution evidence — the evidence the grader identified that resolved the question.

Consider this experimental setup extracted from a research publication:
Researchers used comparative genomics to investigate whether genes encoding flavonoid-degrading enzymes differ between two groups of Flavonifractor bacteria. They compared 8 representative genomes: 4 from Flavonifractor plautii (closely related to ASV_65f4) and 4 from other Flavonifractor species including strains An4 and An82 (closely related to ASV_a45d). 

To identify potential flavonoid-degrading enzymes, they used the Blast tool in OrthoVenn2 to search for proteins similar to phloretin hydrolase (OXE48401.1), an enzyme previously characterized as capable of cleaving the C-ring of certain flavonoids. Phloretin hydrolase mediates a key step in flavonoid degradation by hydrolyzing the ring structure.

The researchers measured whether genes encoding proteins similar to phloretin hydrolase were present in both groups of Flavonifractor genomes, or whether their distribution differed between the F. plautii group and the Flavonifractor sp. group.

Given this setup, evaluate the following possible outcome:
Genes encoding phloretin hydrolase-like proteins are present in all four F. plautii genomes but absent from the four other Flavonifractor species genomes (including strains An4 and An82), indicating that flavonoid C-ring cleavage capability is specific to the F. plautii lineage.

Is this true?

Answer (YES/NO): NO